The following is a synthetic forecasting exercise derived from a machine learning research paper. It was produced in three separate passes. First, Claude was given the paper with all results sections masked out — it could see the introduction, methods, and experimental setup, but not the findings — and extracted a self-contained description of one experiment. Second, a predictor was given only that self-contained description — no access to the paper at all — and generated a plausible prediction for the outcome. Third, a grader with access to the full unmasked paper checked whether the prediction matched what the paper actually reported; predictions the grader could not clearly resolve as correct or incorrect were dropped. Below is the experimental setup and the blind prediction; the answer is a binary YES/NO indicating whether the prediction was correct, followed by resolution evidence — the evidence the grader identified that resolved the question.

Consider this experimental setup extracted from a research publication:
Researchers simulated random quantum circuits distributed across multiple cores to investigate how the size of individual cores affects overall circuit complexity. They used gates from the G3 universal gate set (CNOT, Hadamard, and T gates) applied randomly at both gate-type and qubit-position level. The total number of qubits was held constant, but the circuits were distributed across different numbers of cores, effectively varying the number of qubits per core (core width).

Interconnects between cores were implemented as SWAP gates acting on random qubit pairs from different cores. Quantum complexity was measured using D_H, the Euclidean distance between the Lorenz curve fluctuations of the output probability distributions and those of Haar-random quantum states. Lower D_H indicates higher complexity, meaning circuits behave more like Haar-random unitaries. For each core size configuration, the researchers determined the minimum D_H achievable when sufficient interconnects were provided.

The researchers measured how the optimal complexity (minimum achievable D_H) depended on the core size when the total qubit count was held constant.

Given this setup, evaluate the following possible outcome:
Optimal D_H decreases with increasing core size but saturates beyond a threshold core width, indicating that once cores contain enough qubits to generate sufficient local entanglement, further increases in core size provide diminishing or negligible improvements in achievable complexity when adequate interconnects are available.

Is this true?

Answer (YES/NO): NO